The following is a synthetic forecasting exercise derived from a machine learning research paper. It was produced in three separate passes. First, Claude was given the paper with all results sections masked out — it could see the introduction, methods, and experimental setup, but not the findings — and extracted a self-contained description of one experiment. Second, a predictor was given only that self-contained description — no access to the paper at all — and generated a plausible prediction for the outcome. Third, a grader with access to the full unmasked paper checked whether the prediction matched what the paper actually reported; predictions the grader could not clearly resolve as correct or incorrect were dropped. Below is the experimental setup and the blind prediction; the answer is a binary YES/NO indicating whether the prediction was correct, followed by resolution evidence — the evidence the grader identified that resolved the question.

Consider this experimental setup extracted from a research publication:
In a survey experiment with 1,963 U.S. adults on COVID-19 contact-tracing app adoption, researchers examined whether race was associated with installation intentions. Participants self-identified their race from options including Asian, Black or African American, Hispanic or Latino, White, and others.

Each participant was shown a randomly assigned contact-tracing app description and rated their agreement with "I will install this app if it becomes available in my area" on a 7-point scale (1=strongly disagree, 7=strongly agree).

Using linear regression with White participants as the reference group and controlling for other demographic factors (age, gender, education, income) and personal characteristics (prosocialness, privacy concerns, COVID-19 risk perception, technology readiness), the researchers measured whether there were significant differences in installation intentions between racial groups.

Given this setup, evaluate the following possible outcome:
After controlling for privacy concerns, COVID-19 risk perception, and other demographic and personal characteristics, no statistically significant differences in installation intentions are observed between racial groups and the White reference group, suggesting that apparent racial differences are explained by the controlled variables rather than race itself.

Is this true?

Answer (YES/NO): NO